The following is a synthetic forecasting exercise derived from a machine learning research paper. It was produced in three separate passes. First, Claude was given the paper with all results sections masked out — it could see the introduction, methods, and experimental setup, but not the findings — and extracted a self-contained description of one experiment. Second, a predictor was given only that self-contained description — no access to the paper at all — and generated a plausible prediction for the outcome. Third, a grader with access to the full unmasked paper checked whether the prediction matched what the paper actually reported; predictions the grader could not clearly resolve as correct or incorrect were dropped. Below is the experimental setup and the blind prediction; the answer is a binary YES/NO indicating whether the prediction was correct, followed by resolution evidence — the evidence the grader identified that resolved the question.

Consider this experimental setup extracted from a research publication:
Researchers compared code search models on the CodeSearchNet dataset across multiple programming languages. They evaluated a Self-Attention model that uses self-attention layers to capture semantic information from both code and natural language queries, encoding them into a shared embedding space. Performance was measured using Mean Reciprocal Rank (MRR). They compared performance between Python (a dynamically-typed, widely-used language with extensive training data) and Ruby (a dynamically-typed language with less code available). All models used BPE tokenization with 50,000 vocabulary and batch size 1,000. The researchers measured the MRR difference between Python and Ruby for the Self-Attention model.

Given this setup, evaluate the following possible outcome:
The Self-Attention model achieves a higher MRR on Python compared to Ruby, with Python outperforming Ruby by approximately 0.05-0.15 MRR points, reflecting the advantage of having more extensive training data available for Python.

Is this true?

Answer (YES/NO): NO